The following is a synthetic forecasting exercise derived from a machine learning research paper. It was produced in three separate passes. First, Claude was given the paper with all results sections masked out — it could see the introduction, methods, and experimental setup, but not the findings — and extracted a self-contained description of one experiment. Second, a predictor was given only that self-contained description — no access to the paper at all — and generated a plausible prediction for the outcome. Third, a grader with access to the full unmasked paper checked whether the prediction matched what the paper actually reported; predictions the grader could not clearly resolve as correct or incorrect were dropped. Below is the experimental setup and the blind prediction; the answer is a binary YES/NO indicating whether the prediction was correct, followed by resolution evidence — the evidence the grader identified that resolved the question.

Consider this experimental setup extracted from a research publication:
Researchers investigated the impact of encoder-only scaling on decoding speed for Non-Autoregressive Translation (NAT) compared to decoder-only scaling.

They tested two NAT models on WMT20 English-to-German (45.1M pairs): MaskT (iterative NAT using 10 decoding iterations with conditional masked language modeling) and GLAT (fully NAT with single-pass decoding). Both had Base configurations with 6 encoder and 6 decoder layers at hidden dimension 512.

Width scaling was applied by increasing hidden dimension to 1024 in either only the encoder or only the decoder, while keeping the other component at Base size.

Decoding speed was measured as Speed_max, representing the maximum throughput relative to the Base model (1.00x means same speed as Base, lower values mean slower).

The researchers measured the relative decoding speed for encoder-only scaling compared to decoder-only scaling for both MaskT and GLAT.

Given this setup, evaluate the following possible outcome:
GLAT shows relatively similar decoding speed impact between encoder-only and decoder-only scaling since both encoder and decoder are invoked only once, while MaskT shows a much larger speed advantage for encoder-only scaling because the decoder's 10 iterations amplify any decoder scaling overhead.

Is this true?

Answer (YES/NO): YES